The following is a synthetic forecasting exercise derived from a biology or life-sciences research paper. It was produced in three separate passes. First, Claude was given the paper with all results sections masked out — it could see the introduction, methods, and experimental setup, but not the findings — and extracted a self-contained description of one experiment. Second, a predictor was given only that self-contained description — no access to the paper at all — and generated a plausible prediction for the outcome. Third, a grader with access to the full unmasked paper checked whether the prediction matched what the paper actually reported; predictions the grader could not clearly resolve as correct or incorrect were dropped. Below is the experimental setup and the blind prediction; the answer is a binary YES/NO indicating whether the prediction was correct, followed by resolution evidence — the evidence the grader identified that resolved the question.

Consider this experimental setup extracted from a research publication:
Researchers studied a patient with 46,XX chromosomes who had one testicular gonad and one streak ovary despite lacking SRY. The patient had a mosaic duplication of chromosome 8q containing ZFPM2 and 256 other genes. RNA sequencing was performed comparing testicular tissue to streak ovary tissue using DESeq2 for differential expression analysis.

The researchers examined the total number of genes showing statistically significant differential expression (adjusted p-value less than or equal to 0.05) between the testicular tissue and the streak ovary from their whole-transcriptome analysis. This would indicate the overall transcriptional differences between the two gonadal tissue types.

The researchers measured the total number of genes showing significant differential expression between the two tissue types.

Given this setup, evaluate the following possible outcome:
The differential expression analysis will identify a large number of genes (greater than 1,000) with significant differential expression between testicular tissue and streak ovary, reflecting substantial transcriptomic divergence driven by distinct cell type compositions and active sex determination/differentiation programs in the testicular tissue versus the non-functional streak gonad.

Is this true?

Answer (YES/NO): YES